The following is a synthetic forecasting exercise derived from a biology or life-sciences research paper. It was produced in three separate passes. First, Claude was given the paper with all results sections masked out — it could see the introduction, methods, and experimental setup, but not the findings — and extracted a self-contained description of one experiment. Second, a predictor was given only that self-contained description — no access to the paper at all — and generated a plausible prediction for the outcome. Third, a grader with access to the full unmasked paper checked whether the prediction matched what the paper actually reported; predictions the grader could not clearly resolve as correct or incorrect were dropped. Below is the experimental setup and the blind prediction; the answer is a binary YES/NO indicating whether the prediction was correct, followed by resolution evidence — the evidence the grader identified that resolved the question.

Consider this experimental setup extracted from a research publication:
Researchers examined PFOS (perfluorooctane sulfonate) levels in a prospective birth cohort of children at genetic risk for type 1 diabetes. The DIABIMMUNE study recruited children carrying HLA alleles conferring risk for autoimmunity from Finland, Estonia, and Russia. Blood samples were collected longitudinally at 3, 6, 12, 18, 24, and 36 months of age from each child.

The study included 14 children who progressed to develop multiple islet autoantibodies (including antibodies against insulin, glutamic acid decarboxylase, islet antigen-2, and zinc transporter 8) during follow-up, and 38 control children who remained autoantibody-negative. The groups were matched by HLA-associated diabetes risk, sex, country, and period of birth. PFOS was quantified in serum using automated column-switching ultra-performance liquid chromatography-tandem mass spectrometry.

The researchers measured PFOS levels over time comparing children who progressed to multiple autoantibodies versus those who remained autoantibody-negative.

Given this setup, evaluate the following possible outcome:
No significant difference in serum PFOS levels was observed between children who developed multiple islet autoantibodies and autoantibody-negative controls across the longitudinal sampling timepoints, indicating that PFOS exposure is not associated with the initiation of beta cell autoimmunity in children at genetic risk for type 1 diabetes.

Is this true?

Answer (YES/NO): NO